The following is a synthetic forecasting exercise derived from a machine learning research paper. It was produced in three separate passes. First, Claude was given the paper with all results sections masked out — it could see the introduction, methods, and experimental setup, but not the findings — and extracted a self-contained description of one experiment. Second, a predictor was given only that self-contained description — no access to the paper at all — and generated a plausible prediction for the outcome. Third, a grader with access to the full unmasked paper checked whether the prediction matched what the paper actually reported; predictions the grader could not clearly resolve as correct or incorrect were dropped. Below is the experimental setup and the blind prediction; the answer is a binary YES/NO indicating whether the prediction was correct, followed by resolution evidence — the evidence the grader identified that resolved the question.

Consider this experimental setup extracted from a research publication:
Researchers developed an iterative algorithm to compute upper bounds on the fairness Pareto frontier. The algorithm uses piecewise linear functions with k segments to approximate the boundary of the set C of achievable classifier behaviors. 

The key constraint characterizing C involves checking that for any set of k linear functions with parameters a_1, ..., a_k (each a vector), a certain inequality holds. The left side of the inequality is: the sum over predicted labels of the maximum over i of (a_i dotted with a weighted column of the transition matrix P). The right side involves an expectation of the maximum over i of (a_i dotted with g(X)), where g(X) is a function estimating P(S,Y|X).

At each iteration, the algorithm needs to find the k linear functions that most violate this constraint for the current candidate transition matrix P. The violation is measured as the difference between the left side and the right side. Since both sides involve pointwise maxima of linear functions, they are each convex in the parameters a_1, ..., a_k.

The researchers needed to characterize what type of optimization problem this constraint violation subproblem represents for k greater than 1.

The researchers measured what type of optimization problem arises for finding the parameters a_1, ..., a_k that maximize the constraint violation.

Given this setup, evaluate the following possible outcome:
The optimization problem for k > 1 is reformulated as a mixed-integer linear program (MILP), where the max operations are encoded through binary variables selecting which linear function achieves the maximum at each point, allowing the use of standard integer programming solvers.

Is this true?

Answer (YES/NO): NO